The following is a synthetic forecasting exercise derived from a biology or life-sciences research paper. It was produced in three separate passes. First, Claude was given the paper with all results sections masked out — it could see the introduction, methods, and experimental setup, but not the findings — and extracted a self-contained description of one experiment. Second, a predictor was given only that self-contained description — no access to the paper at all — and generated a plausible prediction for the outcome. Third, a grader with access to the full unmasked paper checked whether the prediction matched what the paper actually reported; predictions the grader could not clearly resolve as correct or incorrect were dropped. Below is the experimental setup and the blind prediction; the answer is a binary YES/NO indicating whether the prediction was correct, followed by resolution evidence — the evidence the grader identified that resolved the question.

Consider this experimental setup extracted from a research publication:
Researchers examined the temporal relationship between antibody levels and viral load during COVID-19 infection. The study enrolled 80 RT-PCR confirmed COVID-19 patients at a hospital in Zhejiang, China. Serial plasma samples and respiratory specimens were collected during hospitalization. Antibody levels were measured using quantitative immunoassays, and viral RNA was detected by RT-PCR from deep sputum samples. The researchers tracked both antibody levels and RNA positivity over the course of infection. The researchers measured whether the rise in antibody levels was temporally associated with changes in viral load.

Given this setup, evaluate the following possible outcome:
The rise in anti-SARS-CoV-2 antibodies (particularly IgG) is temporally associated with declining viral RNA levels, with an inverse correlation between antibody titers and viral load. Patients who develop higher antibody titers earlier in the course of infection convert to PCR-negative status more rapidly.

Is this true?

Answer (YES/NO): NO